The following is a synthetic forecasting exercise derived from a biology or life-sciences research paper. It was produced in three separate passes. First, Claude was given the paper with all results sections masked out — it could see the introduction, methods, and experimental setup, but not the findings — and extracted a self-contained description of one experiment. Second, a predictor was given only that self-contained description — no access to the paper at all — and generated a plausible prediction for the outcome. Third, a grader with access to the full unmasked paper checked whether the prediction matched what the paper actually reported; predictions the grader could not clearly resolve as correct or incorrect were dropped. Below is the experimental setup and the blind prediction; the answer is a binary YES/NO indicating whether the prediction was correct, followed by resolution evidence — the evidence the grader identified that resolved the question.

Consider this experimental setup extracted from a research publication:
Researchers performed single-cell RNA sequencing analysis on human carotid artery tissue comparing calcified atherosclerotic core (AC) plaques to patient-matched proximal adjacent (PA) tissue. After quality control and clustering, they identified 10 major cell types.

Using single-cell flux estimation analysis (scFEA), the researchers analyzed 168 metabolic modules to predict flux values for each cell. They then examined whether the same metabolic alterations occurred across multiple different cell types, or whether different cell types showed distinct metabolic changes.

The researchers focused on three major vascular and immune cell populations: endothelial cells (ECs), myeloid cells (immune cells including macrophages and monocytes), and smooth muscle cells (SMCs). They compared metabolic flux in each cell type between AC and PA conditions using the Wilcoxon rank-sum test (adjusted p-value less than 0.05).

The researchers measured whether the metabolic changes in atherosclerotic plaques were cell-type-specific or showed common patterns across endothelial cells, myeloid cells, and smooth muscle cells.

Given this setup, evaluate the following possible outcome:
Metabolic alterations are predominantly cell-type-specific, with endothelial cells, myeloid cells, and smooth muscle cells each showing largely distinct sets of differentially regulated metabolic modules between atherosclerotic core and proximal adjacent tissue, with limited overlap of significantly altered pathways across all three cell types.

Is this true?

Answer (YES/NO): NO